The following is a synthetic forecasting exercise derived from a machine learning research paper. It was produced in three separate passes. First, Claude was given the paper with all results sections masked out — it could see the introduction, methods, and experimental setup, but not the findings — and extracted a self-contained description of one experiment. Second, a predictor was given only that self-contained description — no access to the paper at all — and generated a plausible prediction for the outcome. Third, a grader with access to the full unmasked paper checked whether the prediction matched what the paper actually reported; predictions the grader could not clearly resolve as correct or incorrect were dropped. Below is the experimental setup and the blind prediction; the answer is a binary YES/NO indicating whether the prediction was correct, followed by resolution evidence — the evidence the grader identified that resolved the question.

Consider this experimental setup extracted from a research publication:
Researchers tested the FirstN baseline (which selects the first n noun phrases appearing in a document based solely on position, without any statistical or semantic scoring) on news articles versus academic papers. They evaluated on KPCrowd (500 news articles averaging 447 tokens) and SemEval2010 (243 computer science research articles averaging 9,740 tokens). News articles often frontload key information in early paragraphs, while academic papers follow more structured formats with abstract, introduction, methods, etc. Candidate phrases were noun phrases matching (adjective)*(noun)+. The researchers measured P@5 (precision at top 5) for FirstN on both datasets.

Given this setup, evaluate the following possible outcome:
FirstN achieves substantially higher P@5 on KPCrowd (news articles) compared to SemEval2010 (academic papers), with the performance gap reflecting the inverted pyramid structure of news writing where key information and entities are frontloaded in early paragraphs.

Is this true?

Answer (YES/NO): YES